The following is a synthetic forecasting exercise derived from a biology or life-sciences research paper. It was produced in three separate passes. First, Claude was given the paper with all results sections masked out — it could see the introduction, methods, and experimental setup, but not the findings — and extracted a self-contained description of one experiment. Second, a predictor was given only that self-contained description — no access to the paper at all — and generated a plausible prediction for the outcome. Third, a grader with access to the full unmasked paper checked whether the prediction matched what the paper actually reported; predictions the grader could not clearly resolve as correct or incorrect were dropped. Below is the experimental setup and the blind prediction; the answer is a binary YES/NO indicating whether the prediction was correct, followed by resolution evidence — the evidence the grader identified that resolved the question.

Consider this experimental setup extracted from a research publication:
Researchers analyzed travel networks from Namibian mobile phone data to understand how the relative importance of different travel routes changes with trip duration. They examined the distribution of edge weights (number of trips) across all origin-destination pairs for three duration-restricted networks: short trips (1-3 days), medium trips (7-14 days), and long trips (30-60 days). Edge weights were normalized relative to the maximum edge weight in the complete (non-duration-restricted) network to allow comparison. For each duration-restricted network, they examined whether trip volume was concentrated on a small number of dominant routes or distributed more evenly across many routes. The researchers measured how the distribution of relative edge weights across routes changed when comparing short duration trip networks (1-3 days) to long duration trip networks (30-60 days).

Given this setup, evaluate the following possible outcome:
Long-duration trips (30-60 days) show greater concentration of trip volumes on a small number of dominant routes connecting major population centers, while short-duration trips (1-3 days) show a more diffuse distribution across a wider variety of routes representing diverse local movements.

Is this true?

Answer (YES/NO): NO